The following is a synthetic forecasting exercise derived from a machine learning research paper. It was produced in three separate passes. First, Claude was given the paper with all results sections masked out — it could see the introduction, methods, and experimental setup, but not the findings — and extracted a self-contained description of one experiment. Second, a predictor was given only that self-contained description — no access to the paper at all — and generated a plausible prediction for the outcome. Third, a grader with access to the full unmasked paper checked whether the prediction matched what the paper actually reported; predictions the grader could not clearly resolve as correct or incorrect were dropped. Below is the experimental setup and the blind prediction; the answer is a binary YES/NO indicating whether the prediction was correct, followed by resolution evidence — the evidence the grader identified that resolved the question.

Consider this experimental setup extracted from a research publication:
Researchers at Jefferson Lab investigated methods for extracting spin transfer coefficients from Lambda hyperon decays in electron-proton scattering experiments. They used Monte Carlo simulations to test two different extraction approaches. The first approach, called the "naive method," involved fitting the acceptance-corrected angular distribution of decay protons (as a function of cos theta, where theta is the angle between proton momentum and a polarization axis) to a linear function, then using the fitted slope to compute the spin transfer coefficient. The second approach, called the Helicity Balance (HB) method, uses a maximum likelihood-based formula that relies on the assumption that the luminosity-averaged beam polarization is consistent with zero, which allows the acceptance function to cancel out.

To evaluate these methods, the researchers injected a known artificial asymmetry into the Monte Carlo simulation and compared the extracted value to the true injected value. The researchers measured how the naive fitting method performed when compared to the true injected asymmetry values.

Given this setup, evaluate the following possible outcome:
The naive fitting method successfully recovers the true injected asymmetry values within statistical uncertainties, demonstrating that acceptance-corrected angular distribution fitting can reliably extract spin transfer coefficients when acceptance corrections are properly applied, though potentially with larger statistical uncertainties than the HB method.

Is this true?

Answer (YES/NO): NO